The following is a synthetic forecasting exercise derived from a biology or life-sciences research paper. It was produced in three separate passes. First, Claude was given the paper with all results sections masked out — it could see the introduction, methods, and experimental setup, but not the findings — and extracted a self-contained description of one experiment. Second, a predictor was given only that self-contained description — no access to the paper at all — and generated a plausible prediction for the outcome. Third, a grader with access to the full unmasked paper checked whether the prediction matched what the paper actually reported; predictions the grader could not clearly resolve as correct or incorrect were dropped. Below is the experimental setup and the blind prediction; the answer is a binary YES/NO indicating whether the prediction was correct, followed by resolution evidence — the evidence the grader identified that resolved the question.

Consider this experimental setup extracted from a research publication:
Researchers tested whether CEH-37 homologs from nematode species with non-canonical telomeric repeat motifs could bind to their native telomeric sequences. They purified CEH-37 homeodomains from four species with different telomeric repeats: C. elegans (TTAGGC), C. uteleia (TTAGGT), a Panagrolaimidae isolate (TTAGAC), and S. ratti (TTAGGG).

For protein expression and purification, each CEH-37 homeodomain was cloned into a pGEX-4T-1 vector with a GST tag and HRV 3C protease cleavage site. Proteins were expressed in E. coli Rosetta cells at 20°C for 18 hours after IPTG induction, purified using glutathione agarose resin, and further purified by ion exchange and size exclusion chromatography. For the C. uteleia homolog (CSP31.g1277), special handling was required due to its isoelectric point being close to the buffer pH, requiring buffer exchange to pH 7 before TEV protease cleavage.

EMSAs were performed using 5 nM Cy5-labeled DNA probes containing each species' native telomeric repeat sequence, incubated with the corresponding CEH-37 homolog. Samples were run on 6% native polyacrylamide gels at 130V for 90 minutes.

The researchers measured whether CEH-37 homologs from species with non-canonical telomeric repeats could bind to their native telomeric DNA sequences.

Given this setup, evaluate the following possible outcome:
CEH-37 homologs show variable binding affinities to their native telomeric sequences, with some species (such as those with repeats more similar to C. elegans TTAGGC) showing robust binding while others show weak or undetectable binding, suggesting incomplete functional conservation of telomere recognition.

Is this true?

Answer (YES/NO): NO